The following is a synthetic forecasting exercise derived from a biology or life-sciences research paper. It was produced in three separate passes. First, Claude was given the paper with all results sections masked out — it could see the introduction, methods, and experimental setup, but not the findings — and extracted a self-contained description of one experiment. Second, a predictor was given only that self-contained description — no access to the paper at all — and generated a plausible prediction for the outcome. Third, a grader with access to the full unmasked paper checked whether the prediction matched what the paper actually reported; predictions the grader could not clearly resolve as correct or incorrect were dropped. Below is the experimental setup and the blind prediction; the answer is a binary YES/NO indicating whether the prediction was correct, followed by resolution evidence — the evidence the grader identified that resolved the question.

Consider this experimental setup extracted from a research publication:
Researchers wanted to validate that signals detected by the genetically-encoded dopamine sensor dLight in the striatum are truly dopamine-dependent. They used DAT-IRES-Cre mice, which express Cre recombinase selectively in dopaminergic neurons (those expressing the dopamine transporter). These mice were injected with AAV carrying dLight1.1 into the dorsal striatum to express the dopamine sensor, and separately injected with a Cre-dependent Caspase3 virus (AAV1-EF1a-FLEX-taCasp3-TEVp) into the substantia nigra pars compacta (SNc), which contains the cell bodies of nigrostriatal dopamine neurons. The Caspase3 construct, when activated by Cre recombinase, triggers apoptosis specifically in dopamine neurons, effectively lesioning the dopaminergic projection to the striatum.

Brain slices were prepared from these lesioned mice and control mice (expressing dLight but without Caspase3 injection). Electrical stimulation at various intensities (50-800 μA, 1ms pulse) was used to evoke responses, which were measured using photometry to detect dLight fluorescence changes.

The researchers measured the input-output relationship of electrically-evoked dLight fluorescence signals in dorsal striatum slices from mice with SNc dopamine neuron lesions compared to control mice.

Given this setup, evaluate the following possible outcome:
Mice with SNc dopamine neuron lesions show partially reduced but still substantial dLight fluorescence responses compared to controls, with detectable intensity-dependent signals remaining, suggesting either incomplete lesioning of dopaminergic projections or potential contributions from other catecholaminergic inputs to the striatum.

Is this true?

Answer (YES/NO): NO